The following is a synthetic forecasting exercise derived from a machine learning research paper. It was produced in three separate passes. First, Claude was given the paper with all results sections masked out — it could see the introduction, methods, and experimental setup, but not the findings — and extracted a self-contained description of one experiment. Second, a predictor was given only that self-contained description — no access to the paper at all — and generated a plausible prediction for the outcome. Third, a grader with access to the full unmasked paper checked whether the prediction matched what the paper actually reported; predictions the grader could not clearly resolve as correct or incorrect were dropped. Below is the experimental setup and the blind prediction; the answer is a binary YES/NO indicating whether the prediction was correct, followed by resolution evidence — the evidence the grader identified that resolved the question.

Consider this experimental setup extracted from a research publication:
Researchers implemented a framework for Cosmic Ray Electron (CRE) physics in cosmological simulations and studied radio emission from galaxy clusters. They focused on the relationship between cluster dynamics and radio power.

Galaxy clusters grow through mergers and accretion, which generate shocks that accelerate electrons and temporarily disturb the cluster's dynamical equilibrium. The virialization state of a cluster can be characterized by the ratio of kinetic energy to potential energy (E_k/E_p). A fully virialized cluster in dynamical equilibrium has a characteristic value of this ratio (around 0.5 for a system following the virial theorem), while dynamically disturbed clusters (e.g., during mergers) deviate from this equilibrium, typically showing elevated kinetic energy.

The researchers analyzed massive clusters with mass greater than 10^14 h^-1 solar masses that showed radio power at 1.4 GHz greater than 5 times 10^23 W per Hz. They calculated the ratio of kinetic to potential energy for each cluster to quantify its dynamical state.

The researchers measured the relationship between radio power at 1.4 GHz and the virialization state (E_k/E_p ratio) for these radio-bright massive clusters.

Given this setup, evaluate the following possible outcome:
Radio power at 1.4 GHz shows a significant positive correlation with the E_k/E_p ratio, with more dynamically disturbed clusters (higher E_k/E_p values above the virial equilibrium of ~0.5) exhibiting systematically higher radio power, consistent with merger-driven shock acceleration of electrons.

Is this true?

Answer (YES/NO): NO